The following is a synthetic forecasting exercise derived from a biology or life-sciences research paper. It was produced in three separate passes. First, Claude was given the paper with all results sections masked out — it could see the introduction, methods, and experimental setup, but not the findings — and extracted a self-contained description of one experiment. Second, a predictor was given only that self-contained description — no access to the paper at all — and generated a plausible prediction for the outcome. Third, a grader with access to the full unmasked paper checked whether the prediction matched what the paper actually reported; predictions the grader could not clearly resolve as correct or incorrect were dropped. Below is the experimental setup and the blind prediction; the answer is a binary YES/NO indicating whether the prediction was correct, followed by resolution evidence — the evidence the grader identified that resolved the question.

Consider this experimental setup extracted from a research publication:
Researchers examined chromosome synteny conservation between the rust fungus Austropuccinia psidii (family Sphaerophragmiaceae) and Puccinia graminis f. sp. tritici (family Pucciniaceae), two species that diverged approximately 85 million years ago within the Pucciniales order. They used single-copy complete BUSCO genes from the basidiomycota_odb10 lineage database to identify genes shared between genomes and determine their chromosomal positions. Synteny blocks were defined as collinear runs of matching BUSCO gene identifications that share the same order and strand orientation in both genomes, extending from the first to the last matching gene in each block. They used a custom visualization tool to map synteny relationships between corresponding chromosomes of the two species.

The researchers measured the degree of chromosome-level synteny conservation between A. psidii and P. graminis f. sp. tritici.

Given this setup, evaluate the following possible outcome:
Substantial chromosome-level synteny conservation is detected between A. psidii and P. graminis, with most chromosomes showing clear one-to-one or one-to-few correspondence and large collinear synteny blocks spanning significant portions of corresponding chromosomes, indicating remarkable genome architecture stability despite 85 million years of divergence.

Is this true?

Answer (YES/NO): YES